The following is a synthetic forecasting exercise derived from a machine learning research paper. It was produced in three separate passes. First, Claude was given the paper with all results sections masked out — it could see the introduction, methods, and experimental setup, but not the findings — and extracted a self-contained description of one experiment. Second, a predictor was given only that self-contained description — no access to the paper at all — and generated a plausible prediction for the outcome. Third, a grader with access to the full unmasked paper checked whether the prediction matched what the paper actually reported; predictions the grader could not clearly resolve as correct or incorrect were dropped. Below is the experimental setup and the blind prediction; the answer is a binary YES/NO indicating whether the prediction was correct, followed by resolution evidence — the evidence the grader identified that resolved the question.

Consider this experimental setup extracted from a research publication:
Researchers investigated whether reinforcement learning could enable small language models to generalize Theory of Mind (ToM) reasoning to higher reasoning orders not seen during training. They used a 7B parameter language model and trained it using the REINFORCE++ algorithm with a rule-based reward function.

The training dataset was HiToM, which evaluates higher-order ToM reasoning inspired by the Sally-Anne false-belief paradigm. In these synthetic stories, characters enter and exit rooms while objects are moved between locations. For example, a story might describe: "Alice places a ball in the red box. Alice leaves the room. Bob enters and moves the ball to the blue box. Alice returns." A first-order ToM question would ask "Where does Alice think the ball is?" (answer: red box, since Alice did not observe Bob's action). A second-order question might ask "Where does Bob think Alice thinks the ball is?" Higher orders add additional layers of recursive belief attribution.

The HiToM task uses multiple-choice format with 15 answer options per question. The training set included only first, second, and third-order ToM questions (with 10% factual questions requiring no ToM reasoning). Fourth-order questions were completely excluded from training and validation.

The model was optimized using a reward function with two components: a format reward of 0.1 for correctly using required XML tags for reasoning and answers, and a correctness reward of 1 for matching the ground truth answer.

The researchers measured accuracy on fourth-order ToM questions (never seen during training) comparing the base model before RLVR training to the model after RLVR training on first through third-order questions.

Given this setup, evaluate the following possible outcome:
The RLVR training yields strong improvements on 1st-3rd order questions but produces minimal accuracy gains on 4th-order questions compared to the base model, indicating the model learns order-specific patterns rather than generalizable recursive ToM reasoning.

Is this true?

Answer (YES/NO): NO